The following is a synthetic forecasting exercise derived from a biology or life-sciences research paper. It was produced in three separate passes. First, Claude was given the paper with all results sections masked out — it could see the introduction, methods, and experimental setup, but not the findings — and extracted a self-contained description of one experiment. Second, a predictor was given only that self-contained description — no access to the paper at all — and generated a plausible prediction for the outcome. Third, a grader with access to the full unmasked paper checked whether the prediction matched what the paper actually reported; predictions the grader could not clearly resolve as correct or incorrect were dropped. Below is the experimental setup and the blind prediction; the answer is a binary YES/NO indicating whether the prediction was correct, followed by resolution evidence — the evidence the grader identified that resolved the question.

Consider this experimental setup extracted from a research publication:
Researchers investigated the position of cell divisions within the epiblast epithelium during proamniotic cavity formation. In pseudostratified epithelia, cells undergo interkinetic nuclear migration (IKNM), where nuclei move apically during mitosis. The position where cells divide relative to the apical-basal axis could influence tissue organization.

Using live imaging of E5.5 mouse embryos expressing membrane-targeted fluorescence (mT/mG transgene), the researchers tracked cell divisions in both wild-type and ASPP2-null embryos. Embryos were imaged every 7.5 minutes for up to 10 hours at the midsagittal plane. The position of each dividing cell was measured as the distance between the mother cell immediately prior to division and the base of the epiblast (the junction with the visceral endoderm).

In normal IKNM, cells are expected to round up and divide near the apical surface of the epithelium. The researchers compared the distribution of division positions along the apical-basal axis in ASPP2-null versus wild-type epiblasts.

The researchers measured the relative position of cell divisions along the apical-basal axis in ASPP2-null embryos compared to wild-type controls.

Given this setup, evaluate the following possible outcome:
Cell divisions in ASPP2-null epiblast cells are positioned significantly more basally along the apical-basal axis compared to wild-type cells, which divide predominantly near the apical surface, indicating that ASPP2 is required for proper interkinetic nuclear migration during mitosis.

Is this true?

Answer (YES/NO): NO